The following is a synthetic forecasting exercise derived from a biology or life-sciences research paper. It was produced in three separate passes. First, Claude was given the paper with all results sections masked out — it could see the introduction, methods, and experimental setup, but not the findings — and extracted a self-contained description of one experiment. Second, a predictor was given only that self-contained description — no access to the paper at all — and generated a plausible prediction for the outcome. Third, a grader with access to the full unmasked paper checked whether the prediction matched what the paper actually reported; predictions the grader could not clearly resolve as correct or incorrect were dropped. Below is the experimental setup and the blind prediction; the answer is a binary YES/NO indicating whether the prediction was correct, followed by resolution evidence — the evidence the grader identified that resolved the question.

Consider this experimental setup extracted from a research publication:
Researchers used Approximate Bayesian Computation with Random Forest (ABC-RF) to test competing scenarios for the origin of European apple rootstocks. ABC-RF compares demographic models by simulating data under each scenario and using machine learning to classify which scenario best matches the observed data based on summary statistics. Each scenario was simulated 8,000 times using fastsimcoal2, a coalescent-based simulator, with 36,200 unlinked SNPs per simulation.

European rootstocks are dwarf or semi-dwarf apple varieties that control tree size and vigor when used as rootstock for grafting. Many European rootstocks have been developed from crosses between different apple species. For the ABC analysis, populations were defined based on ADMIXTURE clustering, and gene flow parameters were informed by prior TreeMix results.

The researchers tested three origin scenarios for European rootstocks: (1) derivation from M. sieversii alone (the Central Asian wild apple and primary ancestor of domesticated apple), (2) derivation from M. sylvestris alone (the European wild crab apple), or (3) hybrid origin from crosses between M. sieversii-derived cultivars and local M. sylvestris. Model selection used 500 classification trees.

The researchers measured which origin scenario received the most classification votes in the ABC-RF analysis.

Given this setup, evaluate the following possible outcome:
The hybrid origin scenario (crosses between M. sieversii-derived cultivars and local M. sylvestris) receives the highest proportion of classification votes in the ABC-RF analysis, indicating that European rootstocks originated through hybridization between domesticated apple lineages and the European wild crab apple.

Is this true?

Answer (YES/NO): NO